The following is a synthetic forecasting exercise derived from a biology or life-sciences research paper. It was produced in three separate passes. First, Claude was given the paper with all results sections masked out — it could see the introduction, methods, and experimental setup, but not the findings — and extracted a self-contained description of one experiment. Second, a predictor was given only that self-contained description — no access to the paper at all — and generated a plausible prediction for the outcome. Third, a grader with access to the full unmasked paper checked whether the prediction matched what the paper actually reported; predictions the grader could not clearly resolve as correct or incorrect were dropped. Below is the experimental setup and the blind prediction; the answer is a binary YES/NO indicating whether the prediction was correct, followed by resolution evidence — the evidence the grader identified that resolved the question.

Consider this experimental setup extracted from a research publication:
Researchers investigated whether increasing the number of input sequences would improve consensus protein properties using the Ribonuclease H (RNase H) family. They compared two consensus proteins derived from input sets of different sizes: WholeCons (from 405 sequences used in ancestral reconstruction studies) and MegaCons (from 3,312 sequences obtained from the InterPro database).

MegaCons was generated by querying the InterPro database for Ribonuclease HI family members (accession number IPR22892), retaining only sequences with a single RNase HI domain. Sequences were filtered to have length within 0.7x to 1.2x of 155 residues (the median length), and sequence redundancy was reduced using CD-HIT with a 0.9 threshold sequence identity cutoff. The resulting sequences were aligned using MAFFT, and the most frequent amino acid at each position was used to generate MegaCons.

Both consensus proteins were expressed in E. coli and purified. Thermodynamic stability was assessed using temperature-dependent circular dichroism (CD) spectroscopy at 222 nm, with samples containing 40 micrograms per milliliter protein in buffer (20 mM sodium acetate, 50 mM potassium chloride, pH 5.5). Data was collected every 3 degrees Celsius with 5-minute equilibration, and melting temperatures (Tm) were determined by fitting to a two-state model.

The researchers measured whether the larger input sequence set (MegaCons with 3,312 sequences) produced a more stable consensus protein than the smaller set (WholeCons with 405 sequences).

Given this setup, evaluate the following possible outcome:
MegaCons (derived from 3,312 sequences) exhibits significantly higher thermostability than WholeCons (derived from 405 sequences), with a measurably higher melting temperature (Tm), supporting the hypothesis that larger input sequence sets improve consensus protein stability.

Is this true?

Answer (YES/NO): NO